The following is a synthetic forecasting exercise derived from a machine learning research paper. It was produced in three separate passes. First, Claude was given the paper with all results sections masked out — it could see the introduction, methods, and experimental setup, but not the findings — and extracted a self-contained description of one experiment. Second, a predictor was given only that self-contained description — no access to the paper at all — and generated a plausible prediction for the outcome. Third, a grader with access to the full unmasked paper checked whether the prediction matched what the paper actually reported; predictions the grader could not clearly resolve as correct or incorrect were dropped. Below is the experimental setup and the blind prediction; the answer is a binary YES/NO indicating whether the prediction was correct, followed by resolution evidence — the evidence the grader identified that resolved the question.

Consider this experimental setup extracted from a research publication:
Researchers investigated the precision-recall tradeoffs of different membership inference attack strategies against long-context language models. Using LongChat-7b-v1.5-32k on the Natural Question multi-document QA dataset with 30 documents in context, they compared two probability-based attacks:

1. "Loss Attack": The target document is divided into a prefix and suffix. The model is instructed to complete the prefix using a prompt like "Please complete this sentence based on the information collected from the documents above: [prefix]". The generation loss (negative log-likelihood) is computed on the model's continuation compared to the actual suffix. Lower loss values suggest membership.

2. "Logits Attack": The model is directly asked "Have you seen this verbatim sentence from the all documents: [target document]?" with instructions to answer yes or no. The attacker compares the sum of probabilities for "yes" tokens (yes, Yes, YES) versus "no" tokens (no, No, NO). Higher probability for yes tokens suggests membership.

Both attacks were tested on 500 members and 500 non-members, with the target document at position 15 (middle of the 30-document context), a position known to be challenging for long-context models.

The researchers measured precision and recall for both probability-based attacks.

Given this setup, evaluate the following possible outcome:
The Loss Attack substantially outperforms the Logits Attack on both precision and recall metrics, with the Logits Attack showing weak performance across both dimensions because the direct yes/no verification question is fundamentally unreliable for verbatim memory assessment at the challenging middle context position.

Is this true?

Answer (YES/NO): NO